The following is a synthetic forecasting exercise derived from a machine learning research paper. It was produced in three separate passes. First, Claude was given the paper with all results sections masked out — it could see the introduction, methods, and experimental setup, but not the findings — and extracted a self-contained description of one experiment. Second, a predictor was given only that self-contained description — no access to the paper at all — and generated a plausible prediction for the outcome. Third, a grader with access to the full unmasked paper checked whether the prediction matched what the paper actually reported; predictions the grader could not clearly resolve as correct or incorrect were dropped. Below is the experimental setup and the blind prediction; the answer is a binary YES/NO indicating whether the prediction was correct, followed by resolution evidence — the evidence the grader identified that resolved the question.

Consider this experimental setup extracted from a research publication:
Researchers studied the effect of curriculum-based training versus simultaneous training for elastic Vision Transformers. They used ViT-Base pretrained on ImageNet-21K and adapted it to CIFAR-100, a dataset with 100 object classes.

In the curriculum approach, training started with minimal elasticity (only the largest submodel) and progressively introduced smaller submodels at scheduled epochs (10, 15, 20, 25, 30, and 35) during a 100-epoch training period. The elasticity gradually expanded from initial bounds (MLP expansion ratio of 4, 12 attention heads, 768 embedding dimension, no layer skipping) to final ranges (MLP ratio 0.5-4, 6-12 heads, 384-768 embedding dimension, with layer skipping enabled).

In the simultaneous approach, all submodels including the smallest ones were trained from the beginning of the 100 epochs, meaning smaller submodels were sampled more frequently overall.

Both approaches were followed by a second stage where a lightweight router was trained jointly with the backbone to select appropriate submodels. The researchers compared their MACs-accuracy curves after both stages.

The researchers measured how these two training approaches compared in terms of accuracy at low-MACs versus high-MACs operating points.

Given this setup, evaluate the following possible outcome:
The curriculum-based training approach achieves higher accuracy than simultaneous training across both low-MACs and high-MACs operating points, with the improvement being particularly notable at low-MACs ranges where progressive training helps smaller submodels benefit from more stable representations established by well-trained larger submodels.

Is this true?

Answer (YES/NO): NO